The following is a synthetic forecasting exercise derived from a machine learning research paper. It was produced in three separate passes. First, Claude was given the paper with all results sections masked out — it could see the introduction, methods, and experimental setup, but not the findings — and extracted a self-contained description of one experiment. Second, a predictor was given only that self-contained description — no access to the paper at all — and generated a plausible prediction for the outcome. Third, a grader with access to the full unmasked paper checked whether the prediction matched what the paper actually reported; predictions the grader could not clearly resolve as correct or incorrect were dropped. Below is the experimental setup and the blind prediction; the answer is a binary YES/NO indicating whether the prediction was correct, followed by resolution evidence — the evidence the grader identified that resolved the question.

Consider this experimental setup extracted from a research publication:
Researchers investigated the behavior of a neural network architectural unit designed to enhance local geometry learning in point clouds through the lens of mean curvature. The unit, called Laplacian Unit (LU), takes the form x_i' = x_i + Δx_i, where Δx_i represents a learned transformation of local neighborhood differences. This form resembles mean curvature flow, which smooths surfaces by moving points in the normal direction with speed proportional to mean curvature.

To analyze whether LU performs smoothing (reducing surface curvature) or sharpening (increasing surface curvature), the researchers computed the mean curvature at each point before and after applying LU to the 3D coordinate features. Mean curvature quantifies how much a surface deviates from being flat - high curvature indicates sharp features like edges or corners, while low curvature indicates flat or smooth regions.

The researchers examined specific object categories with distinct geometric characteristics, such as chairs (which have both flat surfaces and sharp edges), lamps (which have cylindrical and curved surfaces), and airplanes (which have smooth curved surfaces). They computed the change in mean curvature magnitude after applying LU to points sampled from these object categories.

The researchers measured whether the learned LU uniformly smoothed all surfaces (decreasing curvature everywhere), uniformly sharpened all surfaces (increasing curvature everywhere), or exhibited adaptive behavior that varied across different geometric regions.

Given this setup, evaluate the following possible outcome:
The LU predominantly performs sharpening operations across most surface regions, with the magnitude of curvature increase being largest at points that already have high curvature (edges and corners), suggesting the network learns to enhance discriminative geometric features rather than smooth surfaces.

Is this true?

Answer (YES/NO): NO